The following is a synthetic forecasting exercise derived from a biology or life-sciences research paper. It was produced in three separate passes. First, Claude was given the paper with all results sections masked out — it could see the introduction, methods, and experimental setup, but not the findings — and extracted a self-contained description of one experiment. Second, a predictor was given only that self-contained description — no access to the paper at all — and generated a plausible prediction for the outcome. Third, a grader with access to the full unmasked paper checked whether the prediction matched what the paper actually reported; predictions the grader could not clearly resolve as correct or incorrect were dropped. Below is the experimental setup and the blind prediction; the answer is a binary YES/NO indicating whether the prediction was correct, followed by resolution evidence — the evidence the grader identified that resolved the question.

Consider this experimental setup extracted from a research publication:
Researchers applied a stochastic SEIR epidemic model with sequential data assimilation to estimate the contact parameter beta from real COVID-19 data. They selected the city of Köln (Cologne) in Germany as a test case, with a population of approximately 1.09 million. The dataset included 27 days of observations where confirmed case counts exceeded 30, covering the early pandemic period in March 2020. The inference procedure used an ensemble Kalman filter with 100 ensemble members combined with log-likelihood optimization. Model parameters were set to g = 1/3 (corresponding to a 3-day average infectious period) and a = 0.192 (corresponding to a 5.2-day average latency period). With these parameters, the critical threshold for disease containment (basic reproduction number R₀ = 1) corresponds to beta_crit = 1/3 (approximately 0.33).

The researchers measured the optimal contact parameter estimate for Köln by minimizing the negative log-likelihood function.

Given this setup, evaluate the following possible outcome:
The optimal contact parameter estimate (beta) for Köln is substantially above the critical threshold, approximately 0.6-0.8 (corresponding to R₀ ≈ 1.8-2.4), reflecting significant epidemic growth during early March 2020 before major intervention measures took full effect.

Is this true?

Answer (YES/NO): YES